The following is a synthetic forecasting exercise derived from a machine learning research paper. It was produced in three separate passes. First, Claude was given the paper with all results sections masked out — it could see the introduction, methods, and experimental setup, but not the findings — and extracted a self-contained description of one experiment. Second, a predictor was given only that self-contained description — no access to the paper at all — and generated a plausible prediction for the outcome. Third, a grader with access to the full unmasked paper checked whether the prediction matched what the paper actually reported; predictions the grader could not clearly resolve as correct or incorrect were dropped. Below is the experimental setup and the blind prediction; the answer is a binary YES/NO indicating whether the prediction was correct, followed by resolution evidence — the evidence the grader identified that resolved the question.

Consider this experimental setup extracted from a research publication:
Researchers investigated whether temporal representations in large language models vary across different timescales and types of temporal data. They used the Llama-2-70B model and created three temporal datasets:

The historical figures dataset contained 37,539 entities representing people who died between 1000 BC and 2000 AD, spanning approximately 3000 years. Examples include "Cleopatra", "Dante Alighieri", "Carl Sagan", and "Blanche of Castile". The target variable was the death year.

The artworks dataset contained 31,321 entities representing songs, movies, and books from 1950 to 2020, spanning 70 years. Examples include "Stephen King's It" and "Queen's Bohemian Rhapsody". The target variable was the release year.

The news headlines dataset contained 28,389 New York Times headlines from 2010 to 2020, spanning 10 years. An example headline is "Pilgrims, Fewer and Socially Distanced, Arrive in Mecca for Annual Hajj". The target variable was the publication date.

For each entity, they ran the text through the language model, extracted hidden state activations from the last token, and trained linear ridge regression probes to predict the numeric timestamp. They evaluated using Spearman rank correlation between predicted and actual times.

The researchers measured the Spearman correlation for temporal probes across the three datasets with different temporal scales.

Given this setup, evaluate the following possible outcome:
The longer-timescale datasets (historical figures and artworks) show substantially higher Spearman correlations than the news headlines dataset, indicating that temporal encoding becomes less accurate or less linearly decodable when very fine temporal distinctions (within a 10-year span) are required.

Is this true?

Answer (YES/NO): YES